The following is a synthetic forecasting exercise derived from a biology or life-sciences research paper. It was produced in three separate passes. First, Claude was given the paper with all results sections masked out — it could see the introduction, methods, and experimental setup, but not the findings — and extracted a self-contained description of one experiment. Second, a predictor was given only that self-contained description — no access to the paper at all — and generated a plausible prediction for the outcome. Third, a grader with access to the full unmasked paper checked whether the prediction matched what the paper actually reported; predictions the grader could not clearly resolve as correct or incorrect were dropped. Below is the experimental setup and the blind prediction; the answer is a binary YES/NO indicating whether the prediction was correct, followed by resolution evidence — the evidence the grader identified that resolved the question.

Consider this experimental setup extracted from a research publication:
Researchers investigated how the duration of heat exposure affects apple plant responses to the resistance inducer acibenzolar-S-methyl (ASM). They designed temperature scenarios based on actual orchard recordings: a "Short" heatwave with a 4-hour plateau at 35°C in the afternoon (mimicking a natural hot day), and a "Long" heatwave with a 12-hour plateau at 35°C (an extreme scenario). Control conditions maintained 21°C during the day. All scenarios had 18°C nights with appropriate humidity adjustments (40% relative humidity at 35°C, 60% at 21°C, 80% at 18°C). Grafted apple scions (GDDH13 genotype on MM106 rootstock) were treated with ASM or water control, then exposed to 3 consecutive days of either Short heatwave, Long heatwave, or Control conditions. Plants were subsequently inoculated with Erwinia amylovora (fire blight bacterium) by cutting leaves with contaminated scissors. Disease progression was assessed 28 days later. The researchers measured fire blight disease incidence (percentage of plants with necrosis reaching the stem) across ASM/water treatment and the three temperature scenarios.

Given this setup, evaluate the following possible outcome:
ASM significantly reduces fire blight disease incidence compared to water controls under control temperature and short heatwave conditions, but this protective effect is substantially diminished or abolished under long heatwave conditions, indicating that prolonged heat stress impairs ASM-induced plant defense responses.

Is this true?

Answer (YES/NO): NO